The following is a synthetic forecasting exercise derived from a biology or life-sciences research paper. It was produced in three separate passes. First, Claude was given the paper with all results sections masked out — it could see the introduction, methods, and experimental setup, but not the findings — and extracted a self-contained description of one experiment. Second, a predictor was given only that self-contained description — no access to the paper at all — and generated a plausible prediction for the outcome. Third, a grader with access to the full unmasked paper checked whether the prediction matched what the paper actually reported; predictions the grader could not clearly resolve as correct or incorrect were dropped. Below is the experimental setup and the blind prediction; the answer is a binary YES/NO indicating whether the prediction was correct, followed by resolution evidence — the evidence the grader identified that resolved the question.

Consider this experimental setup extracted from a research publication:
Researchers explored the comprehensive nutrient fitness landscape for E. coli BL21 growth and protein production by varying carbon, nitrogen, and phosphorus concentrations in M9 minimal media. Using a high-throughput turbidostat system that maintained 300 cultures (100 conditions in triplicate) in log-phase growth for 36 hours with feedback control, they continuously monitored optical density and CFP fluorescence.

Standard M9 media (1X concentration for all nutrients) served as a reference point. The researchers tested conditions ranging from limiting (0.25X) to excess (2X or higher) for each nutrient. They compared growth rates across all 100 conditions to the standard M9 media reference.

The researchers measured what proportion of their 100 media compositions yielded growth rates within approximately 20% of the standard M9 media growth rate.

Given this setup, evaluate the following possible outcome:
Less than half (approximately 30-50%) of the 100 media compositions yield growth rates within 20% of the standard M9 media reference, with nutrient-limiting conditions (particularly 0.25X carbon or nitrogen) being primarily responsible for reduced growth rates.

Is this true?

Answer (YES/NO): NO